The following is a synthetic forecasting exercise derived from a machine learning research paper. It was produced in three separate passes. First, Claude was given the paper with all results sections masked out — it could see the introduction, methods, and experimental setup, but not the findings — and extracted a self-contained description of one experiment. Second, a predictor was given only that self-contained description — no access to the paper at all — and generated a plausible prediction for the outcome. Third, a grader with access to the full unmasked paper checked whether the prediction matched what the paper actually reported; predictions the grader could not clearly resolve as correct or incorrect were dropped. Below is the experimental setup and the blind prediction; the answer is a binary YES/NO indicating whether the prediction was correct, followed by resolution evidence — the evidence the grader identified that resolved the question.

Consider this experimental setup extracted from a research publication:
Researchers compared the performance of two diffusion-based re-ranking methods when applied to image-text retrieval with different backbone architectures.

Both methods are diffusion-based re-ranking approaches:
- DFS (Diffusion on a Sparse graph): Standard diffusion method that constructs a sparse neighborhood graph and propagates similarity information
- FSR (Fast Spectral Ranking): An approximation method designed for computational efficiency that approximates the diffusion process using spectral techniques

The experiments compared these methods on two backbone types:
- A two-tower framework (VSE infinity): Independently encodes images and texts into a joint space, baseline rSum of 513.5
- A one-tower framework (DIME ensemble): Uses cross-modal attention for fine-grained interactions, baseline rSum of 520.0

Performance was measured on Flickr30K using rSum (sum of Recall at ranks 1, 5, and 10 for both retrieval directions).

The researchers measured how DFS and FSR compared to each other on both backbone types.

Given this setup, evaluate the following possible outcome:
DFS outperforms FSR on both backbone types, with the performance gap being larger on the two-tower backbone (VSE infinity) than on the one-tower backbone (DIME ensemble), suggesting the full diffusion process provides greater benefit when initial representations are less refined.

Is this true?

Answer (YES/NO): NO